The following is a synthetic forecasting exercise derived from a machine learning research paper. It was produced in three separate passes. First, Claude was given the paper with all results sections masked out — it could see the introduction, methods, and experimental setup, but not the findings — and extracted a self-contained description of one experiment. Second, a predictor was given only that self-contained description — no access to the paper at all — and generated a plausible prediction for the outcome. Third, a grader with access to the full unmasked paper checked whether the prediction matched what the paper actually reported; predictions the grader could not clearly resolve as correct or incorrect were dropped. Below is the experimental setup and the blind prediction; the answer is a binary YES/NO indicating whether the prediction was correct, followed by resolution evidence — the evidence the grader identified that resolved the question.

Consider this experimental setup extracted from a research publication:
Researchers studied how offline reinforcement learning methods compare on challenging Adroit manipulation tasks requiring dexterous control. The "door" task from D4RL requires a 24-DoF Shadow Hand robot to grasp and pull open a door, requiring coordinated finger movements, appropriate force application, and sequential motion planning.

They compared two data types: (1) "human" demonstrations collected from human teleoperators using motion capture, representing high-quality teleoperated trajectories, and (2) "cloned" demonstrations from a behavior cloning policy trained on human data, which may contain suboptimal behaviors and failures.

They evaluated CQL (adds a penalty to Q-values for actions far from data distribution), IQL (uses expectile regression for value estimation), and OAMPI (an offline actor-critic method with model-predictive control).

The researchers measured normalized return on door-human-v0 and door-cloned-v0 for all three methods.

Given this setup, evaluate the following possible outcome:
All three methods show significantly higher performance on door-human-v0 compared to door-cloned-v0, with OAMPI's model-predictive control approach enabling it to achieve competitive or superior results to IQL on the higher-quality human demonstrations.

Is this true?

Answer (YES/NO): NO